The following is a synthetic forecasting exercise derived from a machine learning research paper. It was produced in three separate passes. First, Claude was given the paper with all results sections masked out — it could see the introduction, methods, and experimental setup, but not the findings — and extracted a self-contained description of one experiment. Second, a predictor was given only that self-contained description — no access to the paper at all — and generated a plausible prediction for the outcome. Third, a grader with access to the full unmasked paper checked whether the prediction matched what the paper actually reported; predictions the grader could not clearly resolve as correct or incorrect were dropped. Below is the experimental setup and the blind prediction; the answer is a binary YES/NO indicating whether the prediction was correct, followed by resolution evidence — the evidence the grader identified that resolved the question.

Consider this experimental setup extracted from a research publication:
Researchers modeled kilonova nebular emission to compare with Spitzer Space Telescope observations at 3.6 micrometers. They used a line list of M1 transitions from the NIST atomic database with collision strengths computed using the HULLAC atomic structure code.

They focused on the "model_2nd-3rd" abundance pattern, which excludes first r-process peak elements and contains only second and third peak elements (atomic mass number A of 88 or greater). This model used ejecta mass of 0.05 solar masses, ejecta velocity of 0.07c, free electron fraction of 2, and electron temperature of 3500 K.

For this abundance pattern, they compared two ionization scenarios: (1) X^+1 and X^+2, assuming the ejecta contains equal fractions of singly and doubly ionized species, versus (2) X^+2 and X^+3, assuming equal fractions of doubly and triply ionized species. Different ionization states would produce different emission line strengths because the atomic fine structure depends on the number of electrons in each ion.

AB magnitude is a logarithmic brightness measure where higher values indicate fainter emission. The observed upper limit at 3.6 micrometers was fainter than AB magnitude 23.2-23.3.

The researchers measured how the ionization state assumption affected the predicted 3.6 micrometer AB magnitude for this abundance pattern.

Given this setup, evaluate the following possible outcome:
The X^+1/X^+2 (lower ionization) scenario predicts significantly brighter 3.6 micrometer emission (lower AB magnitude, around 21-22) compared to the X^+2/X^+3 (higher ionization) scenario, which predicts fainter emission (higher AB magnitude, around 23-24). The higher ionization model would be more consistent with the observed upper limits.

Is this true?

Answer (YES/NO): YES